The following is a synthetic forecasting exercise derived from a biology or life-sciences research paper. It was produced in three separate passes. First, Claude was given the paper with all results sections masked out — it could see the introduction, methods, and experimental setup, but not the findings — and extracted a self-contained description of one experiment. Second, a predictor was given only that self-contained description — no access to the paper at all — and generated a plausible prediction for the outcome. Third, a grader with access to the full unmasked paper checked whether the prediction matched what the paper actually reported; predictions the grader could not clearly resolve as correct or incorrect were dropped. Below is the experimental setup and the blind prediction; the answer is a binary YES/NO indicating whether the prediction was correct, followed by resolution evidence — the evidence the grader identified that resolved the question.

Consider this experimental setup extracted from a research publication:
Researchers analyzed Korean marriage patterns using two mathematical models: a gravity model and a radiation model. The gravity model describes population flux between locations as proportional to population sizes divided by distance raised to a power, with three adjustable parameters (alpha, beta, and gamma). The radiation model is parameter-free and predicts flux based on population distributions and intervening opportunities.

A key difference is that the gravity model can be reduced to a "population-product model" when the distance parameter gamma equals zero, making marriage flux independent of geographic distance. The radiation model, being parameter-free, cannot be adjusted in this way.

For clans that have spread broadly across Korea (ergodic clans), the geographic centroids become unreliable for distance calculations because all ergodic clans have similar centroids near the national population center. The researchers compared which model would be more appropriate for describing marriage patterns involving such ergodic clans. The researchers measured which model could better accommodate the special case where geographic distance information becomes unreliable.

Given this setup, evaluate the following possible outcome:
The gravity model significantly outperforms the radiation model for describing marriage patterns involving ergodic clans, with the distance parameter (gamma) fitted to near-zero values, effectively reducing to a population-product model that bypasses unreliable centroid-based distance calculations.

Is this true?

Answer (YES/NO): NO